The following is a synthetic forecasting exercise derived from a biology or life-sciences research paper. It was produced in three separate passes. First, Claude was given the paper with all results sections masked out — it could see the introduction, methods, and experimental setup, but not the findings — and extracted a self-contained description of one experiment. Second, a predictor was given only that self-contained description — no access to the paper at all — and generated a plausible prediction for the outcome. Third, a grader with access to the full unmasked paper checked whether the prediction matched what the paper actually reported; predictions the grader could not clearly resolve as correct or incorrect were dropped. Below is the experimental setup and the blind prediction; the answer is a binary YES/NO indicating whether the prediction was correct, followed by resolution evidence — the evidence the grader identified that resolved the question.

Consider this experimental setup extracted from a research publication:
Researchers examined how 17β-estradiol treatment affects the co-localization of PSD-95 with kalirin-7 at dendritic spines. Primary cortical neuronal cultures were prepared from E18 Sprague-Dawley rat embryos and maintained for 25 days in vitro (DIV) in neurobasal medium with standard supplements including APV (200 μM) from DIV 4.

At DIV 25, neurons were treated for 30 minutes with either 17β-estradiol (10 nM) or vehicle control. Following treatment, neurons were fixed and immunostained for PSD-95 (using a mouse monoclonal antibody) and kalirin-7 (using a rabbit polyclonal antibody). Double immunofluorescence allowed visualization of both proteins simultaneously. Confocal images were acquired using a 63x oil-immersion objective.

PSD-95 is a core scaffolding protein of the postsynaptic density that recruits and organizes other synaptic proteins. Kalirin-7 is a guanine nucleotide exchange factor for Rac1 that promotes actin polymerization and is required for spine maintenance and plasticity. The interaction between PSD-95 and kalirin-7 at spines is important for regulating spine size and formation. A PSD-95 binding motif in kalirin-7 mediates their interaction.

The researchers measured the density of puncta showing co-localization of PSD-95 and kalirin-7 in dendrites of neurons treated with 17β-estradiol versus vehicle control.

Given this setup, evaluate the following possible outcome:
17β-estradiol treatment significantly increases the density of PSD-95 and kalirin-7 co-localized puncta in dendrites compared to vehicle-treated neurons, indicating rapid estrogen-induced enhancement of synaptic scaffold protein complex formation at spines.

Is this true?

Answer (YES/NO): YES